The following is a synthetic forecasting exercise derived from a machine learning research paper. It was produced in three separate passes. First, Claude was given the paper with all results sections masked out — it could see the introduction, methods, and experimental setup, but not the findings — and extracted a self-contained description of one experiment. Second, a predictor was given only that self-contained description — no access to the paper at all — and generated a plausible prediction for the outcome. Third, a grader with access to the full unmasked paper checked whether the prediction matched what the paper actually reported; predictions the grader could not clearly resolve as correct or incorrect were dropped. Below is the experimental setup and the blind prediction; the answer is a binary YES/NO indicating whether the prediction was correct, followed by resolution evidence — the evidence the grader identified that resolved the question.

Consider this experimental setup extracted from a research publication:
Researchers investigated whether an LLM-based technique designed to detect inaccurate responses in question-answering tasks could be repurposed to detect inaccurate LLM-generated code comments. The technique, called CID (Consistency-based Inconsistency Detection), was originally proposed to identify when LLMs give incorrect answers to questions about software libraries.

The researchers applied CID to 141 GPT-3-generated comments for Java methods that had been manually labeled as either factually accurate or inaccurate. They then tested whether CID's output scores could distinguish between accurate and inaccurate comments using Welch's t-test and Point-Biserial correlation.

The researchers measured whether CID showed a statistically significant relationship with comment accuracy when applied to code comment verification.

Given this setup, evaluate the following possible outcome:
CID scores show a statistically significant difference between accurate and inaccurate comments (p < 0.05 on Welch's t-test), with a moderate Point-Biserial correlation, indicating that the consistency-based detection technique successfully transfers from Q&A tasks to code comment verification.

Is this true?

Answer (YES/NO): NO